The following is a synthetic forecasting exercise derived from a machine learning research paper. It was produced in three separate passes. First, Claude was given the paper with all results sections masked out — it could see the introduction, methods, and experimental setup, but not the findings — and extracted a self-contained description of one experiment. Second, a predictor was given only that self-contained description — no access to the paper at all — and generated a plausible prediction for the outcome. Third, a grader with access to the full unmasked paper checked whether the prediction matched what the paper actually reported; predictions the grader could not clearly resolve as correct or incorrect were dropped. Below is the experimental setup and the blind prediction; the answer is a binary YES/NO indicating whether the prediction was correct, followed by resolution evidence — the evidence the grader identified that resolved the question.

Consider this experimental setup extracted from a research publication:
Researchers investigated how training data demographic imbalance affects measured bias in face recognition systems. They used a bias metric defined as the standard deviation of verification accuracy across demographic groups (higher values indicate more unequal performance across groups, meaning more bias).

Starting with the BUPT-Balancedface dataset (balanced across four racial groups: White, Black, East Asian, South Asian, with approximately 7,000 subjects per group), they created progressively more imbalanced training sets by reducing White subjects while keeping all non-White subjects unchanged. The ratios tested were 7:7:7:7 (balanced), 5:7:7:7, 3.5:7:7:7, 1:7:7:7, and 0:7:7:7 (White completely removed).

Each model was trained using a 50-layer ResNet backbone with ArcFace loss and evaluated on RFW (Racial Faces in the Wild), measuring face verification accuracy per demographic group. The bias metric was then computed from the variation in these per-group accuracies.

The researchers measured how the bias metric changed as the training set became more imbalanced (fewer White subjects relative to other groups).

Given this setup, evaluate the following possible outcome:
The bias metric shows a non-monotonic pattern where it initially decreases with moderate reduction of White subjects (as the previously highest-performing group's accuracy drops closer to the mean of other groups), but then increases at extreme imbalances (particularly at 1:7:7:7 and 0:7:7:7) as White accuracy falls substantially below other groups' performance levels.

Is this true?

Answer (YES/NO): NO